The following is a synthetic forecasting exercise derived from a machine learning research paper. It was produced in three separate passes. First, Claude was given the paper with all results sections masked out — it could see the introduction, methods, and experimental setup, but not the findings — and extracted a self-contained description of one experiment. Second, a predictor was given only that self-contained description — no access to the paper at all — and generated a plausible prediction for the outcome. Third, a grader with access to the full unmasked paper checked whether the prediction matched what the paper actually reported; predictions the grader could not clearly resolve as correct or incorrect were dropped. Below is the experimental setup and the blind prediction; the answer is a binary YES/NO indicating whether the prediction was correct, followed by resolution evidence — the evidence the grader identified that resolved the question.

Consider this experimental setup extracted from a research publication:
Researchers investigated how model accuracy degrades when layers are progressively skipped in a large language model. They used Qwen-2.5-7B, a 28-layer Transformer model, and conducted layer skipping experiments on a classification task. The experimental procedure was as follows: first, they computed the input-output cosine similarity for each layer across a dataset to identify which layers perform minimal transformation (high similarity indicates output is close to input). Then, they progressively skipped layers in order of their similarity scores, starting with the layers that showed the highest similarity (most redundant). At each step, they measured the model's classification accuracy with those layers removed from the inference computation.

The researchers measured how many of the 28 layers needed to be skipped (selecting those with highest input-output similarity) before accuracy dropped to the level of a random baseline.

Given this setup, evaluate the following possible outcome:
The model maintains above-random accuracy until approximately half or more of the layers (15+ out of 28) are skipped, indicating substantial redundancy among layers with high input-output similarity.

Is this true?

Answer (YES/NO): NO